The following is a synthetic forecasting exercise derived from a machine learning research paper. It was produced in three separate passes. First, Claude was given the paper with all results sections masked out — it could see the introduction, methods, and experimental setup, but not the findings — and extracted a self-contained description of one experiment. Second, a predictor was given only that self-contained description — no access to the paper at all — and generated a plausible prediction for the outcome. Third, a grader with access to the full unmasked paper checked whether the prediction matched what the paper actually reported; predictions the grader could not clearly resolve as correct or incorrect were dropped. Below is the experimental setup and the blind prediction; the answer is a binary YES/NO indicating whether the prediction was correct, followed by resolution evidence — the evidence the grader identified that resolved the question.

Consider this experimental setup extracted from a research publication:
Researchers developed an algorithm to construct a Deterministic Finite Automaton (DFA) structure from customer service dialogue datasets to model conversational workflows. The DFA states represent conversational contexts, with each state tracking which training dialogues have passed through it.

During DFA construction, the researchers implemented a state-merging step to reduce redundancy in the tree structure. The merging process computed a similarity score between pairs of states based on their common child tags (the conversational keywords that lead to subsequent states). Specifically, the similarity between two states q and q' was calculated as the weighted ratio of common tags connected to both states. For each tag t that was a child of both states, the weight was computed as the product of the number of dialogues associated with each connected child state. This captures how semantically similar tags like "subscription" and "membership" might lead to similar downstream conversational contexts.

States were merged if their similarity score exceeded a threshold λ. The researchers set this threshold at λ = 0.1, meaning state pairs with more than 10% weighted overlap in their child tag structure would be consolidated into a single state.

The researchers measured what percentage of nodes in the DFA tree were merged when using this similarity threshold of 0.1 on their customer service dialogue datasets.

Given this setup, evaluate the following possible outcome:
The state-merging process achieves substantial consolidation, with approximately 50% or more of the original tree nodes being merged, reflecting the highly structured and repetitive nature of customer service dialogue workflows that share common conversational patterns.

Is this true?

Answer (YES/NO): NO